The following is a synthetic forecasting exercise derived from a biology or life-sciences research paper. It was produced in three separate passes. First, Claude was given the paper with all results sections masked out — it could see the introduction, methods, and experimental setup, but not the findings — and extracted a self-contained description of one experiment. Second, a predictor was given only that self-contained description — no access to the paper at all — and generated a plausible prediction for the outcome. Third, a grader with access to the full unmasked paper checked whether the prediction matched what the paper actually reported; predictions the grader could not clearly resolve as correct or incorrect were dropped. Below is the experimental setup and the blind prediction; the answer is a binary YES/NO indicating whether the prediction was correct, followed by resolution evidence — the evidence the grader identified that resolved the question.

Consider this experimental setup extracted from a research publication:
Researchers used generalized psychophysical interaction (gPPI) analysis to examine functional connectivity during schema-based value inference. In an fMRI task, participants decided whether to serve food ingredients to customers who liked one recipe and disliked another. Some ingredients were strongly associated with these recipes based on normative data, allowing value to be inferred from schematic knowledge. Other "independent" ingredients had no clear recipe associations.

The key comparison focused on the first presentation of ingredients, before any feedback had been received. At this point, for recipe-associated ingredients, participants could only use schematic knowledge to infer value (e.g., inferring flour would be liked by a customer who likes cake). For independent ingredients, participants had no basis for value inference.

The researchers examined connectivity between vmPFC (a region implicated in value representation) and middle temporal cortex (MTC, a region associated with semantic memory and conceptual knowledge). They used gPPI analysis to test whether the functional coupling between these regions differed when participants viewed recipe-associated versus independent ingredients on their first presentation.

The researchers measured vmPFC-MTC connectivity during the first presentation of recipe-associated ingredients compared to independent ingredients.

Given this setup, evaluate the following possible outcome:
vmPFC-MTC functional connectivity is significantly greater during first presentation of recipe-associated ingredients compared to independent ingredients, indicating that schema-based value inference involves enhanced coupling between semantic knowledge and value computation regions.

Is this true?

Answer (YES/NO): NO